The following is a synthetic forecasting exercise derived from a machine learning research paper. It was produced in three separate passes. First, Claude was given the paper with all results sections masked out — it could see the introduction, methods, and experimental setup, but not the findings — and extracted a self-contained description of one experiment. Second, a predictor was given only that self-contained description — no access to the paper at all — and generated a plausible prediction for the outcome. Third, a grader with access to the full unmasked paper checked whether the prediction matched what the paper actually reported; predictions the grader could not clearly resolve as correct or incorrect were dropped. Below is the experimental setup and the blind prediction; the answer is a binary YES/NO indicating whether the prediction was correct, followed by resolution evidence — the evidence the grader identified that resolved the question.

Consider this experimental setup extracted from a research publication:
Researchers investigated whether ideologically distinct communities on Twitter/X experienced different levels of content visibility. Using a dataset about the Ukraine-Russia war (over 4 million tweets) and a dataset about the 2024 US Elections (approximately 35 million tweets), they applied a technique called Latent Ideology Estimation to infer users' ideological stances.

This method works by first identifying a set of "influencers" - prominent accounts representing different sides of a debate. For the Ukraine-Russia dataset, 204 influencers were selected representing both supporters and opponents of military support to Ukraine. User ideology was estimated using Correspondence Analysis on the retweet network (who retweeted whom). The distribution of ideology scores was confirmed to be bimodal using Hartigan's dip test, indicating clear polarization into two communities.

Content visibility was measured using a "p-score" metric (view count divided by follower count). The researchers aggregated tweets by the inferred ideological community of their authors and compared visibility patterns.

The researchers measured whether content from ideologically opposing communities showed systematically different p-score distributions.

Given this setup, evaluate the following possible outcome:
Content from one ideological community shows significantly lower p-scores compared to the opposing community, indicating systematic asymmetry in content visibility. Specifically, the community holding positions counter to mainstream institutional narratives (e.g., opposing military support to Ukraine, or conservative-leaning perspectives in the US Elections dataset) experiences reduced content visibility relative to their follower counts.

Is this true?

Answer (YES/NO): NO